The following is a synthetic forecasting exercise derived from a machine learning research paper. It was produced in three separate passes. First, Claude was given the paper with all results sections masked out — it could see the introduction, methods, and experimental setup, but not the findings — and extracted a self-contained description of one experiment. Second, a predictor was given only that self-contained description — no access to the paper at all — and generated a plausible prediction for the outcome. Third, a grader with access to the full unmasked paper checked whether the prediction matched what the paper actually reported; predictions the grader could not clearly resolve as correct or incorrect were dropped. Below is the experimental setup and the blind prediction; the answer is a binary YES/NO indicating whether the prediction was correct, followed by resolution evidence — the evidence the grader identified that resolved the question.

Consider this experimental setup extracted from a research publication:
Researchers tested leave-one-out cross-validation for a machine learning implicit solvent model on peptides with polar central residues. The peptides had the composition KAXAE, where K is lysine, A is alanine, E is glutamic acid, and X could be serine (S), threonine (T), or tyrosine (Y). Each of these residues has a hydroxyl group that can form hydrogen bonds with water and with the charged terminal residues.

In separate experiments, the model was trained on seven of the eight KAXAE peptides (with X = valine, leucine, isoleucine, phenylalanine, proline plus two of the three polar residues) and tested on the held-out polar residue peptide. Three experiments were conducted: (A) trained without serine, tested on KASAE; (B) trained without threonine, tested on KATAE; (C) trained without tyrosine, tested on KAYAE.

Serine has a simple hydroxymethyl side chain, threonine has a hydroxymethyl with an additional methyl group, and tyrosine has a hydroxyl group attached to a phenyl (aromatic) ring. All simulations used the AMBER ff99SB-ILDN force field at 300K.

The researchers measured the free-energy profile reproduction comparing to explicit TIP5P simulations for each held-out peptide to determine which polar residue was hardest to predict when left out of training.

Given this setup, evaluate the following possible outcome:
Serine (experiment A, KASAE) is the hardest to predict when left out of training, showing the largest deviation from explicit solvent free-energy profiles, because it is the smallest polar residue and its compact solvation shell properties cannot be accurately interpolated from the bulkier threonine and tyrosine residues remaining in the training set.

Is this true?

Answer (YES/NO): NO